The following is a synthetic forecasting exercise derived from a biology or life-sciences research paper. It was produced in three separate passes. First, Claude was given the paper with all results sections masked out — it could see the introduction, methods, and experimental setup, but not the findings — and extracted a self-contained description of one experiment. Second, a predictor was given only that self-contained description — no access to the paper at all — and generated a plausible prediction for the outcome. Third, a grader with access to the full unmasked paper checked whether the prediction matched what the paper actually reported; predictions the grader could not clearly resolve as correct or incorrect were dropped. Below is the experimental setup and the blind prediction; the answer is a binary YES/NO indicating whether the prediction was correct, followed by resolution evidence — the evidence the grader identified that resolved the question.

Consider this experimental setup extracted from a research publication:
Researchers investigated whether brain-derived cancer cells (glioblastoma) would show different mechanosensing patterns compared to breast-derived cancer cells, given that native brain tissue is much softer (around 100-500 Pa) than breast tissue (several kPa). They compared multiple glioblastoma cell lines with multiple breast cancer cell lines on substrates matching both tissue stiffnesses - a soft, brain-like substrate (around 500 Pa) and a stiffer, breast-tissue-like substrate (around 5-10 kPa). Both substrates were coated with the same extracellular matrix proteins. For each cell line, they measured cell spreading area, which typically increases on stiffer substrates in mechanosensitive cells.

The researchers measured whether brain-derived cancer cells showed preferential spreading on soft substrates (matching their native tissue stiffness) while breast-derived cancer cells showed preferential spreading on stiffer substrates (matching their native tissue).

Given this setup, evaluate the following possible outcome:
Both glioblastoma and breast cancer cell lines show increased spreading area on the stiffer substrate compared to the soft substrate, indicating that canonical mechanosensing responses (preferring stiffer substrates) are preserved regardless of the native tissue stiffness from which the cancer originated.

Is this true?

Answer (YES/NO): NO